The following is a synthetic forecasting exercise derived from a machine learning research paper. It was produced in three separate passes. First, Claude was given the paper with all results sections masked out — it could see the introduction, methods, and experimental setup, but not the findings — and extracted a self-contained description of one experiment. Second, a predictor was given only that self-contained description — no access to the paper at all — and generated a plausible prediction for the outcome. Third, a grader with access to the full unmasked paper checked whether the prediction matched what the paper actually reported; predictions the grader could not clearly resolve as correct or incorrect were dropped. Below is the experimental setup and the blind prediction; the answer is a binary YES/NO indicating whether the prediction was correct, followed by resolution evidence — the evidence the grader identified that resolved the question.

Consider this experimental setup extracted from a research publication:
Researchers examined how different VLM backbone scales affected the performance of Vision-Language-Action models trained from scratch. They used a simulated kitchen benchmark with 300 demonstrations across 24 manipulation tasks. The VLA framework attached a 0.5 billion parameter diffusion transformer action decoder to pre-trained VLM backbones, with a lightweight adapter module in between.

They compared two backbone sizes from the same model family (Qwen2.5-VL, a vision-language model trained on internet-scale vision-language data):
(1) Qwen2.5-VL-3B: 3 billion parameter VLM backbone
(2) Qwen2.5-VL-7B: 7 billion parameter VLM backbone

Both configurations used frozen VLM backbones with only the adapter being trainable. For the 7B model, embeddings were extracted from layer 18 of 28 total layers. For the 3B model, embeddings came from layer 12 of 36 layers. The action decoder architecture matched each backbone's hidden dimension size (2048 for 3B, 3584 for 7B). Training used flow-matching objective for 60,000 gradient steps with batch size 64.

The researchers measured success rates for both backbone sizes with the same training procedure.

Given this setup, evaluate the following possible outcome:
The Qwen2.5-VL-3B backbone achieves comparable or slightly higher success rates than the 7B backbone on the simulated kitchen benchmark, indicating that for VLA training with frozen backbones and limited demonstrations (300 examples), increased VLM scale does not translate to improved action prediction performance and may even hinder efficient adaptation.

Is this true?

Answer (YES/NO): NO